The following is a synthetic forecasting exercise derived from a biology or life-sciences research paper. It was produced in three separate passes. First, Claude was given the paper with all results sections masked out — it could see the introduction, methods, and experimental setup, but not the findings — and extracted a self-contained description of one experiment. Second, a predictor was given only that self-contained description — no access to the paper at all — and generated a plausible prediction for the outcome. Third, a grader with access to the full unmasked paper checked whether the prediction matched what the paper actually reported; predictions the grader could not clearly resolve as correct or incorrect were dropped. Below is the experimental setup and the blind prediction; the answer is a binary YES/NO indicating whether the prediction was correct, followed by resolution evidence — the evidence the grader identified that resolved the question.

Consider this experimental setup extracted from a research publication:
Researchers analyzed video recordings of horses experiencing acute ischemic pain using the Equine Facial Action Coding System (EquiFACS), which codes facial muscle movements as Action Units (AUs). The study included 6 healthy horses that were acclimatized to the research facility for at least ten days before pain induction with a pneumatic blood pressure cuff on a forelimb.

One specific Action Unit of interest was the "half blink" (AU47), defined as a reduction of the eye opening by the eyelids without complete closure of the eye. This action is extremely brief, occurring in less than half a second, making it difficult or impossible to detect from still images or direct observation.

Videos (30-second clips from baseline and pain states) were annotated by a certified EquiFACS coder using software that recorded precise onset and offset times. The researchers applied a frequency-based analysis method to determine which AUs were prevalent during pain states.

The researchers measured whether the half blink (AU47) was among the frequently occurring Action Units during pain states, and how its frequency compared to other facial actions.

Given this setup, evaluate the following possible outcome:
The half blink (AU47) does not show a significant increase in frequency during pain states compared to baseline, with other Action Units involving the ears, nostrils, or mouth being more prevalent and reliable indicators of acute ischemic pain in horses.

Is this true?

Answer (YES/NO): NO